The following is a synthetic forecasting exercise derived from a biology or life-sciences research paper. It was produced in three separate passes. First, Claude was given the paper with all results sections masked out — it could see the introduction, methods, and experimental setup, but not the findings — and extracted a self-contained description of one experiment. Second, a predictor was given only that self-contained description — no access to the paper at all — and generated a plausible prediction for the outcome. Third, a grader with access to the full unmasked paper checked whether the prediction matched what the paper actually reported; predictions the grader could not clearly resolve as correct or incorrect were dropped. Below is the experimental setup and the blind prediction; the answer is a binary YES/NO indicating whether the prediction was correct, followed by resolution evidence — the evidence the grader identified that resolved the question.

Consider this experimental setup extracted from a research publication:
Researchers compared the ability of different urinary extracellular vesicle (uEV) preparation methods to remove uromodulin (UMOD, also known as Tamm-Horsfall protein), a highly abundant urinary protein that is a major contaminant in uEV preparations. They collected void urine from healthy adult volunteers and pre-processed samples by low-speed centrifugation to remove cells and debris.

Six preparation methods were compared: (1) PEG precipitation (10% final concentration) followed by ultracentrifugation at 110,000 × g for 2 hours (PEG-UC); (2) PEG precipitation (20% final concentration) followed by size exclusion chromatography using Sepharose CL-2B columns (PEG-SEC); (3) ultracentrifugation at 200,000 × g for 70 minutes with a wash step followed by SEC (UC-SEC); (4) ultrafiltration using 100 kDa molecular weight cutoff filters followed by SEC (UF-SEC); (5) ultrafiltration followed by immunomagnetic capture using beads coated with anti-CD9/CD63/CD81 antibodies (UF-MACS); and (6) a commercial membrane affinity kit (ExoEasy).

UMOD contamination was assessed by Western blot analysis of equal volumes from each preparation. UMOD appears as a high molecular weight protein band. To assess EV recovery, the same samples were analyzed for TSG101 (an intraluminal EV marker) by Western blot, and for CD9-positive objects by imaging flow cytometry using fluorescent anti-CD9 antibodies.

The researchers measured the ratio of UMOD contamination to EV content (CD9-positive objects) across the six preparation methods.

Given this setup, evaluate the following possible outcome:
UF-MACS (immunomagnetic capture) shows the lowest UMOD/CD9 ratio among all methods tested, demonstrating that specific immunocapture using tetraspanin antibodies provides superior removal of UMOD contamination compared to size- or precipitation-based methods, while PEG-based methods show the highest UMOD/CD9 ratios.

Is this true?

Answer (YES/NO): NO